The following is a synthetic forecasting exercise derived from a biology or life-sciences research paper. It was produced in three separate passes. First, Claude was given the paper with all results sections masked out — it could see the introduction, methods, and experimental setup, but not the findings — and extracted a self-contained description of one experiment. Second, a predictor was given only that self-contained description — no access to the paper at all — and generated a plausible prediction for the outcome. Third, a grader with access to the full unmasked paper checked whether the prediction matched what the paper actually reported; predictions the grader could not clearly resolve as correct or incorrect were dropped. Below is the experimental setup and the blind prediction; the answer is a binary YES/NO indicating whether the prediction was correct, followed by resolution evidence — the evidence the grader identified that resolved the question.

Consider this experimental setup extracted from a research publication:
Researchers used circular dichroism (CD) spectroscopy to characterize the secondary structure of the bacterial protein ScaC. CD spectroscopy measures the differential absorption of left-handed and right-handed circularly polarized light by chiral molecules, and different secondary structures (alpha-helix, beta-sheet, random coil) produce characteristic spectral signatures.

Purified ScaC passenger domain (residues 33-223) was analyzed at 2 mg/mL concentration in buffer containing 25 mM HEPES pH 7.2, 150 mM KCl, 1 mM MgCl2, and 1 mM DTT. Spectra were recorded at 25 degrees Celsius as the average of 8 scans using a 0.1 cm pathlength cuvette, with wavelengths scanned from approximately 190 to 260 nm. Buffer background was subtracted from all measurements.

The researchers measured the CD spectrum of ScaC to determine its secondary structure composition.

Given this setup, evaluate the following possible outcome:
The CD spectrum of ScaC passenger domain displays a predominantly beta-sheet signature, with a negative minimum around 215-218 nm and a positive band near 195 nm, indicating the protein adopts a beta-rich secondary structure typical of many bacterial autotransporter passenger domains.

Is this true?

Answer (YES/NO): NO